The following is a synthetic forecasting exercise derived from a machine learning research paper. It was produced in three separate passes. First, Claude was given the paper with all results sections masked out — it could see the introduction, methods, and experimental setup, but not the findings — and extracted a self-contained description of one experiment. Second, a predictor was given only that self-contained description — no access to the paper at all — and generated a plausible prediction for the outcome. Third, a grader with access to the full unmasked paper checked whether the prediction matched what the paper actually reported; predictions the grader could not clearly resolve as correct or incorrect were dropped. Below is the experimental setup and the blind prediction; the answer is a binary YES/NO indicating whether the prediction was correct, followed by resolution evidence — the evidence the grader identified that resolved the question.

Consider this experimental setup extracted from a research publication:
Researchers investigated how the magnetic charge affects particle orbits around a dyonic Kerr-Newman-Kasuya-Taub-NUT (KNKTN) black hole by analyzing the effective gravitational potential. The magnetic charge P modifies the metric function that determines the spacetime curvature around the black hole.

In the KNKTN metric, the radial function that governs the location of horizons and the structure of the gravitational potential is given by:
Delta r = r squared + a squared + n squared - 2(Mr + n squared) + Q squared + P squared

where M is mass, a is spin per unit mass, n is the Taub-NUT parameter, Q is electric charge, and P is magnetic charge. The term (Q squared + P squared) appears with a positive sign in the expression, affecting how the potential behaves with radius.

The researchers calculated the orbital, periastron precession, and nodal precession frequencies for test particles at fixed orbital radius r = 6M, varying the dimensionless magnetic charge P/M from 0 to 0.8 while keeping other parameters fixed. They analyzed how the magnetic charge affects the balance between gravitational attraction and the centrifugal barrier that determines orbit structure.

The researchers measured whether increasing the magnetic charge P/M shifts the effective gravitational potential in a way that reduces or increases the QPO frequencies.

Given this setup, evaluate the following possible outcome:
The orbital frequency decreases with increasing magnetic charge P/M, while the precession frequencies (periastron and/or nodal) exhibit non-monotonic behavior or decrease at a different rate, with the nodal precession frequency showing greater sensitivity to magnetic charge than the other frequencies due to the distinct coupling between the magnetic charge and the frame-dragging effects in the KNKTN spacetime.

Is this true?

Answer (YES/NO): NO